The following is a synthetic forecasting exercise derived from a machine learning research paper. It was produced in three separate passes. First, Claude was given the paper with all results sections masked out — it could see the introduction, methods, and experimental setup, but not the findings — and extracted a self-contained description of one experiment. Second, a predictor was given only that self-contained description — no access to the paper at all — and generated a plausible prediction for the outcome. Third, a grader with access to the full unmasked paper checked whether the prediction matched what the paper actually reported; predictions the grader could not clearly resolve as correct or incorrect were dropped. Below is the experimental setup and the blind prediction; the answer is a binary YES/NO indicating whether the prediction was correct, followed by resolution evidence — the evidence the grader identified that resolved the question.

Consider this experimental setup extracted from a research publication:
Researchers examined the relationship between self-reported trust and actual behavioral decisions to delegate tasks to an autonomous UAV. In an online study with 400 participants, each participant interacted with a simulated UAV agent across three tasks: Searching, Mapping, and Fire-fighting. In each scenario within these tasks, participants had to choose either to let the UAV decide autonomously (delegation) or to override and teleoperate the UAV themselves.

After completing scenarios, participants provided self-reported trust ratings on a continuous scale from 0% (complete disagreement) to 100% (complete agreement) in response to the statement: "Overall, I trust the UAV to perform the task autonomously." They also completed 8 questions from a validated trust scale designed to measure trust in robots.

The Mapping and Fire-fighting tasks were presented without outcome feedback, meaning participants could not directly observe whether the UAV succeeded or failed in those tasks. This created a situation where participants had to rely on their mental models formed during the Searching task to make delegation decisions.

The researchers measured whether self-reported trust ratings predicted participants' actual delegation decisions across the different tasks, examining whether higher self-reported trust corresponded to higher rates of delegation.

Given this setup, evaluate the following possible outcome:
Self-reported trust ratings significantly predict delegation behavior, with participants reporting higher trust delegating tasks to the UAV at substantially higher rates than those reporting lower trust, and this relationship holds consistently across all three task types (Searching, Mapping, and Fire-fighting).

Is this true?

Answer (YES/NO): NO